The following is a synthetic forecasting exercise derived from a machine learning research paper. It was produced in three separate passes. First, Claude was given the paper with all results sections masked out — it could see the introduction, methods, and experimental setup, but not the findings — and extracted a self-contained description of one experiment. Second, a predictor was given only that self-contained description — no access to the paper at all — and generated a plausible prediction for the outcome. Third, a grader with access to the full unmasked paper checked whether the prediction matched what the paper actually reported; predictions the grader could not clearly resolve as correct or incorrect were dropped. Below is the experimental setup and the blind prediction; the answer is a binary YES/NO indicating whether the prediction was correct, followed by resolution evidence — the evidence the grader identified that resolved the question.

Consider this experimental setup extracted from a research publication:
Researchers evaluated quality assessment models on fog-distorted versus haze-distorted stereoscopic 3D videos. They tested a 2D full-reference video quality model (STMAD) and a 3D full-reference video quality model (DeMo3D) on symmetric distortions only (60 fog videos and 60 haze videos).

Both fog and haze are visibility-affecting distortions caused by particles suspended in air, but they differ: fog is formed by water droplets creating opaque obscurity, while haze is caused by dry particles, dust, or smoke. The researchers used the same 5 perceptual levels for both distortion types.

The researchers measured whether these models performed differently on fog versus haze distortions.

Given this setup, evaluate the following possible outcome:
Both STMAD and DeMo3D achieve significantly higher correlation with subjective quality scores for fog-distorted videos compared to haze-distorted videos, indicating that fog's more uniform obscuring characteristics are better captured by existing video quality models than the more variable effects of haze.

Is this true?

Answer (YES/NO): NO